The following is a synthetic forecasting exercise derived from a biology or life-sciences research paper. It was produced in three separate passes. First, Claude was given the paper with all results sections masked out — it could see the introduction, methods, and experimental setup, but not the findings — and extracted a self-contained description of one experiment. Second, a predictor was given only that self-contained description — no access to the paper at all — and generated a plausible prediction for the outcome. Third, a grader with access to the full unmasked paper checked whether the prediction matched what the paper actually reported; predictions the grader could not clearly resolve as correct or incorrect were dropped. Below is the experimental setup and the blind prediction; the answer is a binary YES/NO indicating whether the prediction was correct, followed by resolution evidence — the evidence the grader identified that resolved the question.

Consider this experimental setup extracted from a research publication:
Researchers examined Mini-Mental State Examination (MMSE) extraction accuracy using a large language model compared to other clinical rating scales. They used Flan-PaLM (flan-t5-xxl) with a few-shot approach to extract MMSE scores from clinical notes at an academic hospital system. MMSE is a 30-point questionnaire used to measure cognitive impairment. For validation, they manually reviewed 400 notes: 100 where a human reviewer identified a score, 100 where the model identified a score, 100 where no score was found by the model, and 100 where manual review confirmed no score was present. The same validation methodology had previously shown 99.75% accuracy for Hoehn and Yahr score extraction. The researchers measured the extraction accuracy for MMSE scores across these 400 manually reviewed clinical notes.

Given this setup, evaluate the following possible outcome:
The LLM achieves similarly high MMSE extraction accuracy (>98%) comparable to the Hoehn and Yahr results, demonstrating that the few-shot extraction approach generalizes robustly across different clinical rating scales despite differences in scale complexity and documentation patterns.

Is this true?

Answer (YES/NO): YES